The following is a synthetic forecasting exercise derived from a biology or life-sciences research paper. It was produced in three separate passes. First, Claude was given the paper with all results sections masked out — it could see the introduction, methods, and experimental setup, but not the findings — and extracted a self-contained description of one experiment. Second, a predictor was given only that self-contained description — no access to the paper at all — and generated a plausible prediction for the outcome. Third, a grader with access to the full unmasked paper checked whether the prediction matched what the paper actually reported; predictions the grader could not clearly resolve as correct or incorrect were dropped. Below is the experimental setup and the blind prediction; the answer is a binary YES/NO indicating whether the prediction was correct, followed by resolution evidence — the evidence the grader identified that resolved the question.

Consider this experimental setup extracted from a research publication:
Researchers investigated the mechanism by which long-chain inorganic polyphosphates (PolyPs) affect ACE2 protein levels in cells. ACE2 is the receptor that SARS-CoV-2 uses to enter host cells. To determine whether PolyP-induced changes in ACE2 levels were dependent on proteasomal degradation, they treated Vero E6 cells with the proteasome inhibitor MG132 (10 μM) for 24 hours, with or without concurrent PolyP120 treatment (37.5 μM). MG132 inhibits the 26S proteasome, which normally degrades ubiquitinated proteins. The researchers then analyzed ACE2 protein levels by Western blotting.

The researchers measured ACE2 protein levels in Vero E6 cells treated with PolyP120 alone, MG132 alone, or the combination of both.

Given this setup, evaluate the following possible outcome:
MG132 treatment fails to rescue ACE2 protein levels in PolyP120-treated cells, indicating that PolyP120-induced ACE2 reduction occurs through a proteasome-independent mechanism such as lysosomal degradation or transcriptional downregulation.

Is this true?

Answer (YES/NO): NO